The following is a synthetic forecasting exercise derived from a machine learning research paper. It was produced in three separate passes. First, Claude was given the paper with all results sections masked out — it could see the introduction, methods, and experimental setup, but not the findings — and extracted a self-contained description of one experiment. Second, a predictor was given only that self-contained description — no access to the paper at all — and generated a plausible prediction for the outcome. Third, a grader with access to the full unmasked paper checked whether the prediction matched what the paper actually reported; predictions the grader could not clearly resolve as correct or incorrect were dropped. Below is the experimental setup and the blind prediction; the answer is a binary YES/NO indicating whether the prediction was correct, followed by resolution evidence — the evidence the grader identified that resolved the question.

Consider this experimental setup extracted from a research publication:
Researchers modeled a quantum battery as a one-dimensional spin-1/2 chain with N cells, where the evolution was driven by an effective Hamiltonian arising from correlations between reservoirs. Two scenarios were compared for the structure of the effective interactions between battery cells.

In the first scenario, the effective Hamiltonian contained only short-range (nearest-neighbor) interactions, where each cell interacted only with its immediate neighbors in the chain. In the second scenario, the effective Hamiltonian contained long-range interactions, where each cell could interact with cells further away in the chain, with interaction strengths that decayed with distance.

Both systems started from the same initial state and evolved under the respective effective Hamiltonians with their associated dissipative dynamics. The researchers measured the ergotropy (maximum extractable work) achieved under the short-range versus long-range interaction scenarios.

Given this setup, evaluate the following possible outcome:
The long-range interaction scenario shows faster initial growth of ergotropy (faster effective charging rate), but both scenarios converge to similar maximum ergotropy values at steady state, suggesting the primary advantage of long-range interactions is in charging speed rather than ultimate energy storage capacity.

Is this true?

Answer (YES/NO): NO